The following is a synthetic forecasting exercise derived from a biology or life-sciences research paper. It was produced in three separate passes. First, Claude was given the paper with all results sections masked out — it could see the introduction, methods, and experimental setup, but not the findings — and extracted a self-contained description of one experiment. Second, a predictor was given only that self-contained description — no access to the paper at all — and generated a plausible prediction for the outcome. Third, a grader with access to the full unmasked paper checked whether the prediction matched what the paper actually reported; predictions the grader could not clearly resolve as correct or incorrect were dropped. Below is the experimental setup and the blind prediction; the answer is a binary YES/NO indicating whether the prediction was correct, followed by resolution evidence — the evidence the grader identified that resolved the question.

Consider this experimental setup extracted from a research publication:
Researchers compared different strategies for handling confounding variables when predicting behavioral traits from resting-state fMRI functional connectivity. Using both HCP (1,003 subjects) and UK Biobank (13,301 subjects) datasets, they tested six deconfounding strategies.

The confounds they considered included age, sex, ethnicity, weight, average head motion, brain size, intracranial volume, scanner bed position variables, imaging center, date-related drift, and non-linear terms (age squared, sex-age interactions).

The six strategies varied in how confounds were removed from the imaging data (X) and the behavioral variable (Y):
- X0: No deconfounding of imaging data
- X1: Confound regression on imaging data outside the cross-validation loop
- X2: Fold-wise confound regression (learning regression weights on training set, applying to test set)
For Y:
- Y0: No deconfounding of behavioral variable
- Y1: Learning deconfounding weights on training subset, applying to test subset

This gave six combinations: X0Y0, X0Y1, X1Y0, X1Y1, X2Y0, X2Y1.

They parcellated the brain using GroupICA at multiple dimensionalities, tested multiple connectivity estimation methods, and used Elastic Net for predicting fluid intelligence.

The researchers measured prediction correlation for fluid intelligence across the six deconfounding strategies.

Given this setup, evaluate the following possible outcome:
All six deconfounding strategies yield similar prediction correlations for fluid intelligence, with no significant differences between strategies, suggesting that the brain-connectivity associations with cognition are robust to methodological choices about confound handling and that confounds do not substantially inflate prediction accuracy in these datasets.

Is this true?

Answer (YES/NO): NO